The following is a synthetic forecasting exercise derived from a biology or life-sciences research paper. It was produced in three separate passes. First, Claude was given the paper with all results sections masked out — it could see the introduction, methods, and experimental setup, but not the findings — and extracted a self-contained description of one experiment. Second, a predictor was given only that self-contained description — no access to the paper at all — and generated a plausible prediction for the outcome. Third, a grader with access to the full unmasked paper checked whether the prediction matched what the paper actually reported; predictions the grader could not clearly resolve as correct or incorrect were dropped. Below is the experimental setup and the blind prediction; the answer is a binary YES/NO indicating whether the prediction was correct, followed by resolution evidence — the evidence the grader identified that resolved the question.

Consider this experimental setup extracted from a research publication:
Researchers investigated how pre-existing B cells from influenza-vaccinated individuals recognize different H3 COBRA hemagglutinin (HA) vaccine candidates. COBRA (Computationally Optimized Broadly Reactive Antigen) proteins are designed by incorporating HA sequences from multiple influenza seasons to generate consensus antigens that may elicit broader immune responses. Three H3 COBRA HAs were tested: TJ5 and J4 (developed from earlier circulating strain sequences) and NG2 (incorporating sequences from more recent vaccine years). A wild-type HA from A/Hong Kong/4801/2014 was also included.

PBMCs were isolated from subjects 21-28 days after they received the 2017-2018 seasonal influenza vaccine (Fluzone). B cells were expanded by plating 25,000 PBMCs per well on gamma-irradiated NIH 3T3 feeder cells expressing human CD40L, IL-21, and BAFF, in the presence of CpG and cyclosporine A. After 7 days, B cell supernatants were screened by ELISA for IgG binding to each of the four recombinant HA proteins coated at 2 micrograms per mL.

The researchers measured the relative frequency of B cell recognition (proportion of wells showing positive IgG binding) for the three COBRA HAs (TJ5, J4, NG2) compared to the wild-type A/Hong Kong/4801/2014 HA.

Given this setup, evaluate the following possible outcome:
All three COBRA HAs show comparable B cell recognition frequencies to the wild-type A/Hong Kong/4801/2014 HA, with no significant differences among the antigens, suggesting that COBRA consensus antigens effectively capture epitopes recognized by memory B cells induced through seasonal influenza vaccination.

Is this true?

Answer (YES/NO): NO